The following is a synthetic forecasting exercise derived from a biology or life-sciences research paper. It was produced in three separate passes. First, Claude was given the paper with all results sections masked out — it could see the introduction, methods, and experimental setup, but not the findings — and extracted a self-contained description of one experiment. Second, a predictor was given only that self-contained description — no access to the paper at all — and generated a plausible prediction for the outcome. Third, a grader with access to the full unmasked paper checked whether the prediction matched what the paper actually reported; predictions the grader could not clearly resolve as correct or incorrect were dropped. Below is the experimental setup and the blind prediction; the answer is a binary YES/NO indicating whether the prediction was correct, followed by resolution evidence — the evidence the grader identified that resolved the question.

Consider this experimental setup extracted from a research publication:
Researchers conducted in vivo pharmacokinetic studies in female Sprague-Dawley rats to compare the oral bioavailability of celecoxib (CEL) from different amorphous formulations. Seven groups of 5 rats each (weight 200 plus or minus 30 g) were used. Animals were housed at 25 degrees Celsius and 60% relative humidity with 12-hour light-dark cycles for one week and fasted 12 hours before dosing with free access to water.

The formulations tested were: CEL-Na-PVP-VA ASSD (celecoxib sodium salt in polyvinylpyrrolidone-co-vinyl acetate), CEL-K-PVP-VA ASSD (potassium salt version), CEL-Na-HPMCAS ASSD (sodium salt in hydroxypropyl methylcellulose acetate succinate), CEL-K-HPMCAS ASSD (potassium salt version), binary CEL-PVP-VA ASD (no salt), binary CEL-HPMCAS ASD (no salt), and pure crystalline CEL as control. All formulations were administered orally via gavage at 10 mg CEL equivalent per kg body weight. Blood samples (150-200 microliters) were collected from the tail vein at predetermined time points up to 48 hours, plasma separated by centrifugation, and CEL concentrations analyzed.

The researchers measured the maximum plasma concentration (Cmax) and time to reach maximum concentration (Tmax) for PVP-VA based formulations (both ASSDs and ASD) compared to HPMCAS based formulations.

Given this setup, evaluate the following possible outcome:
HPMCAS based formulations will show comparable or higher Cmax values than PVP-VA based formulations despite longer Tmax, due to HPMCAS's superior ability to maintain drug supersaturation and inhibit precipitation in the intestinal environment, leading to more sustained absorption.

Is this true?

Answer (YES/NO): NO